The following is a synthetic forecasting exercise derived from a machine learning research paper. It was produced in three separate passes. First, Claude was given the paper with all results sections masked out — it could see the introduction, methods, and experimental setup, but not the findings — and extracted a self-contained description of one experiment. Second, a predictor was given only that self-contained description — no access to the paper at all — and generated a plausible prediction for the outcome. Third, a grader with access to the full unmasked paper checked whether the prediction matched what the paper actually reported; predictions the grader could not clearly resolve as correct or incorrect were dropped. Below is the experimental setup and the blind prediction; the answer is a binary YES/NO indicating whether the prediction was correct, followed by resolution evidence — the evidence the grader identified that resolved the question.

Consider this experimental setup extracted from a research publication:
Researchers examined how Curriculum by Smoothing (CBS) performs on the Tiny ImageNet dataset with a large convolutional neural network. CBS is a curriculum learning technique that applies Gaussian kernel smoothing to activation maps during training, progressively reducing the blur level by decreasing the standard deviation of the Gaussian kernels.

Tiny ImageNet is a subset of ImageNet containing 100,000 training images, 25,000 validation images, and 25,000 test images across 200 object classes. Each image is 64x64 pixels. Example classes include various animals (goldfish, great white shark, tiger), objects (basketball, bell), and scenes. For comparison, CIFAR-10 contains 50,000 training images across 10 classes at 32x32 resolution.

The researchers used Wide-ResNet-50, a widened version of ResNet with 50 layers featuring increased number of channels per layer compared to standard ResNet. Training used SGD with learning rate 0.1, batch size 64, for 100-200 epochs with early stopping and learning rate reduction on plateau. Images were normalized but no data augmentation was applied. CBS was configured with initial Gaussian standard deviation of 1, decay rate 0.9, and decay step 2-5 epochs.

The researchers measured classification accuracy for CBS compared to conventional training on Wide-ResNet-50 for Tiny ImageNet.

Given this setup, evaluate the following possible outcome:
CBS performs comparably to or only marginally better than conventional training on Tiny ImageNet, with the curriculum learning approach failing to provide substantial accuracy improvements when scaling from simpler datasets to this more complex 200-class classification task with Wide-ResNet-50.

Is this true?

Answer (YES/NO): NO